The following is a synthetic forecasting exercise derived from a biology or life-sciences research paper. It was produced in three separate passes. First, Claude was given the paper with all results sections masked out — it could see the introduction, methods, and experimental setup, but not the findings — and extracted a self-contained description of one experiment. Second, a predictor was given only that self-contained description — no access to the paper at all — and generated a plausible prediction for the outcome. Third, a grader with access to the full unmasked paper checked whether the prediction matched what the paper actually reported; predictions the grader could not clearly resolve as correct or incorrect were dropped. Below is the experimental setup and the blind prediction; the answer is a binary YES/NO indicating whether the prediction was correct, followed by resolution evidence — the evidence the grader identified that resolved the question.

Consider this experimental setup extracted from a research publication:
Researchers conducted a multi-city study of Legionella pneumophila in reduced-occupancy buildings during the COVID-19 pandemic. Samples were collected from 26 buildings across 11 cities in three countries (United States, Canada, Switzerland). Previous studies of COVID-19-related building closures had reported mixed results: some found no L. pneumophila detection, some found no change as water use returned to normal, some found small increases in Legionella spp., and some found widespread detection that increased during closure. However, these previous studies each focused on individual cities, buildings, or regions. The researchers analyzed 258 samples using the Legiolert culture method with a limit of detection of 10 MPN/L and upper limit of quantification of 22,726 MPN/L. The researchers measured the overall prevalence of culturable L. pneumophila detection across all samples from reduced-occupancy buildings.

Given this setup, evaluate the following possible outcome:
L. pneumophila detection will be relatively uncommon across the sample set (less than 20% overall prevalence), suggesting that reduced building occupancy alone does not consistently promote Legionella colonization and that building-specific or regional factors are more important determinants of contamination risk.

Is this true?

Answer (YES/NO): NO